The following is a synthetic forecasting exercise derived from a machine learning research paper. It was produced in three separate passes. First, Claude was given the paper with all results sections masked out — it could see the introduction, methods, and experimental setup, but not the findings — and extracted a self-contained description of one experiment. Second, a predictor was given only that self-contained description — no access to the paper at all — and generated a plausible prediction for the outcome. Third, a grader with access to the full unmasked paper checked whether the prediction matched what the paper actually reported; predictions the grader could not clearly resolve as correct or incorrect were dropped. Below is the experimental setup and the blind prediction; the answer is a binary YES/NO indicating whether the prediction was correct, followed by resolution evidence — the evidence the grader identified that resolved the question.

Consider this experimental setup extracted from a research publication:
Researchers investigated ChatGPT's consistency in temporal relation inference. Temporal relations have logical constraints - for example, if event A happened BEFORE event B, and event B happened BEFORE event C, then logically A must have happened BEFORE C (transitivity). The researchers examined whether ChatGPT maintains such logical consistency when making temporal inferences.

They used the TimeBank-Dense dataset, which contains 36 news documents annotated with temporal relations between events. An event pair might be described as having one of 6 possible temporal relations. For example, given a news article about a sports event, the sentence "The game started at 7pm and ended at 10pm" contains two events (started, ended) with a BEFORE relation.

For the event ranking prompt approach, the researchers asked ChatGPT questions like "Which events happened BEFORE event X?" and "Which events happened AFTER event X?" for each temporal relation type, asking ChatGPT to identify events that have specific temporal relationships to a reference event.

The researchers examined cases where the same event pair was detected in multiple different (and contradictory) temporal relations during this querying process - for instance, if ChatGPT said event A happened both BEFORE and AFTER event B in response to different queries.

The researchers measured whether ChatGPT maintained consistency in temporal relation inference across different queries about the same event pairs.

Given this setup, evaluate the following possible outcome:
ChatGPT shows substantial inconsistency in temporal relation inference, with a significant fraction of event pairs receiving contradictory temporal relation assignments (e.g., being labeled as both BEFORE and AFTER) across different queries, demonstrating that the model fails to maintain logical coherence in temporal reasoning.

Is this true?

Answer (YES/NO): YES